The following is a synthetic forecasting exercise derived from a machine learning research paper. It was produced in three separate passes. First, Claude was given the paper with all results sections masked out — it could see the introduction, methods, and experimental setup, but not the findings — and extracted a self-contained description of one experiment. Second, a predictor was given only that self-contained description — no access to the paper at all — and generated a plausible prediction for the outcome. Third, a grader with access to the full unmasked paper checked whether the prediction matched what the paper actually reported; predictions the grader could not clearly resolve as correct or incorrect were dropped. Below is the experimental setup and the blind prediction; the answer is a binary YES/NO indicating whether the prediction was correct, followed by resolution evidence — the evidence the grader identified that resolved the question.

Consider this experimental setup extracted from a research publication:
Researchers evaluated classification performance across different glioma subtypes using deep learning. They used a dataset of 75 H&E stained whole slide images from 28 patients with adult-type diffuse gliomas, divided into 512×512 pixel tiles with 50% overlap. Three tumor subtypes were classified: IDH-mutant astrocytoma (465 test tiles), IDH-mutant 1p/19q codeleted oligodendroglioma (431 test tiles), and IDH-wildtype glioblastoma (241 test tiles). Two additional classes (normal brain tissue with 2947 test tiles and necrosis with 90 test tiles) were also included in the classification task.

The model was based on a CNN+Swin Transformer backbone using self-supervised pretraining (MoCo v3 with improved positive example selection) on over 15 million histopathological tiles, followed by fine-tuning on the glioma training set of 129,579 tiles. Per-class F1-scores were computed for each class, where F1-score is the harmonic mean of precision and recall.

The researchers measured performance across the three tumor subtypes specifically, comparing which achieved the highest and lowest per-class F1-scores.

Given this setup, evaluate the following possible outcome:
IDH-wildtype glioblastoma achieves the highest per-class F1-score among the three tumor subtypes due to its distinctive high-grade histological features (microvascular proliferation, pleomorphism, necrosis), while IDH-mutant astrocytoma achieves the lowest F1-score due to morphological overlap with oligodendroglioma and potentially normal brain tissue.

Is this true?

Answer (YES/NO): NO